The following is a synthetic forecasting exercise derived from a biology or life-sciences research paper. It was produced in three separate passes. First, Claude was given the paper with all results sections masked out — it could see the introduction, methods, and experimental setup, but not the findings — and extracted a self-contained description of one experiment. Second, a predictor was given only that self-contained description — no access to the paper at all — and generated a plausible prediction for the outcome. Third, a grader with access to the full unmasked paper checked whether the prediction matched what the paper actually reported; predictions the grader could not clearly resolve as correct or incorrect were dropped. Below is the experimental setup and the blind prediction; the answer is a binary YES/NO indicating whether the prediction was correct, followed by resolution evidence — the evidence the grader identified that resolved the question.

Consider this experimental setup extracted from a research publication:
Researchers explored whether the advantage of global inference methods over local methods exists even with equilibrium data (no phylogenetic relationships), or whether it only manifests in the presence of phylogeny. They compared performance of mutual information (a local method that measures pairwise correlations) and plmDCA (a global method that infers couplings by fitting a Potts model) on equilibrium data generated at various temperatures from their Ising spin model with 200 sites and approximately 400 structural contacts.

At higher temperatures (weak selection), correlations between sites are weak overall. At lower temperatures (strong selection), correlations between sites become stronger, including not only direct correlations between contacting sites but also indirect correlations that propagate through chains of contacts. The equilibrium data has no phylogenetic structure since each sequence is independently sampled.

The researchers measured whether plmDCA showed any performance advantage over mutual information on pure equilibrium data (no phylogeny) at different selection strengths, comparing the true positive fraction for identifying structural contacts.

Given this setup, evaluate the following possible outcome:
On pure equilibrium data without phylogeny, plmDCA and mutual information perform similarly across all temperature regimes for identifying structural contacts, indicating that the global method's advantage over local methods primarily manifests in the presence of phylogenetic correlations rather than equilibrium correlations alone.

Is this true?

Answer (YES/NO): NO